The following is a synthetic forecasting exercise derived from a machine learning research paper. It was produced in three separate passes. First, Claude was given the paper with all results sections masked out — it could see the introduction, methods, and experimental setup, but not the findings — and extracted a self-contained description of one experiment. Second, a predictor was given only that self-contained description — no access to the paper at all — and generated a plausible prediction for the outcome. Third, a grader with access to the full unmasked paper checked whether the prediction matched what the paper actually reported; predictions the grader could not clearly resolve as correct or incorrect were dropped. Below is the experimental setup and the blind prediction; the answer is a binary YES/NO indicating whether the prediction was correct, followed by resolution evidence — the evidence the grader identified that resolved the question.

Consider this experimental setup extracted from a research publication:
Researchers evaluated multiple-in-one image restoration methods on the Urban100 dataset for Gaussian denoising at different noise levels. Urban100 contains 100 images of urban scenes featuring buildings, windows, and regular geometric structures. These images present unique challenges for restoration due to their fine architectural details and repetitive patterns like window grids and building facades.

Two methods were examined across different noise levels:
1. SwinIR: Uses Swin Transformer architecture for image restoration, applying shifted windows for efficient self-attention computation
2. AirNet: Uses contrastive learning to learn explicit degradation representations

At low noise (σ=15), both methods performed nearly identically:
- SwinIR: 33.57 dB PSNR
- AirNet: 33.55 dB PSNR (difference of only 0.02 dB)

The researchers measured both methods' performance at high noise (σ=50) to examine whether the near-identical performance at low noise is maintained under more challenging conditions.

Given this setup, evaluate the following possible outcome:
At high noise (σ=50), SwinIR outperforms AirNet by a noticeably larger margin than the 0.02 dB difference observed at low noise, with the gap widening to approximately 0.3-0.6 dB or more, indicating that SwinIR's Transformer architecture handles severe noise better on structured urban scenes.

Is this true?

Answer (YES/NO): NO